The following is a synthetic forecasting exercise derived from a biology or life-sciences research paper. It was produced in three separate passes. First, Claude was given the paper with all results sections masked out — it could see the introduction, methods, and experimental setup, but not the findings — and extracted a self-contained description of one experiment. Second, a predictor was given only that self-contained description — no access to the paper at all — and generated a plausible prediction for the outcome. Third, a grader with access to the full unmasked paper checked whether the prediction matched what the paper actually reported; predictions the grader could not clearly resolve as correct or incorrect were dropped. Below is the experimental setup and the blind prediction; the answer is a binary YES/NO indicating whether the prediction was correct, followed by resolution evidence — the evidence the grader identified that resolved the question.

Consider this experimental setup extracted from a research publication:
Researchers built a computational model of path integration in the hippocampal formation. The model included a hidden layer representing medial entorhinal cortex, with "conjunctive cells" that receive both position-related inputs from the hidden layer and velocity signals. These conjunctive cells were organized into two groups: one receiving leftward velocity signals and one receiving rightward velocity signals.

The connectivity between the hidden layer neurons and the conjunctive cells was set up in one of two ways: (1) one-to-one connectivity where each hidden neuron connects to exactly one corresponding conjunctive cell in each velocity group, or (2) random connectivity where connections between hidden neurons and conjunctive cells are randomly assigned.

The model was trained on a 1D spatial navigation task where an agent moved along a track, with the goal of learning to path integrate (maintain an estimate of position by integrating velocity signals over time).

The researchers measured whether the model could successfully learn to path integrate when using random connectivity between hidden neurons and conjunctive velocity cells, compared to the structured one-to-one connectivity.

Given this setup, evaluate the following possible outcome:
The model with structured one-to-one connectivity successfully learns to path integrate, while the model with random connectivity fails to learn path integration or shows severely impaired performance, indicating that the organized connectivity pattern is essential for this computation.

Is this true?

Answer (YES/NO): NO